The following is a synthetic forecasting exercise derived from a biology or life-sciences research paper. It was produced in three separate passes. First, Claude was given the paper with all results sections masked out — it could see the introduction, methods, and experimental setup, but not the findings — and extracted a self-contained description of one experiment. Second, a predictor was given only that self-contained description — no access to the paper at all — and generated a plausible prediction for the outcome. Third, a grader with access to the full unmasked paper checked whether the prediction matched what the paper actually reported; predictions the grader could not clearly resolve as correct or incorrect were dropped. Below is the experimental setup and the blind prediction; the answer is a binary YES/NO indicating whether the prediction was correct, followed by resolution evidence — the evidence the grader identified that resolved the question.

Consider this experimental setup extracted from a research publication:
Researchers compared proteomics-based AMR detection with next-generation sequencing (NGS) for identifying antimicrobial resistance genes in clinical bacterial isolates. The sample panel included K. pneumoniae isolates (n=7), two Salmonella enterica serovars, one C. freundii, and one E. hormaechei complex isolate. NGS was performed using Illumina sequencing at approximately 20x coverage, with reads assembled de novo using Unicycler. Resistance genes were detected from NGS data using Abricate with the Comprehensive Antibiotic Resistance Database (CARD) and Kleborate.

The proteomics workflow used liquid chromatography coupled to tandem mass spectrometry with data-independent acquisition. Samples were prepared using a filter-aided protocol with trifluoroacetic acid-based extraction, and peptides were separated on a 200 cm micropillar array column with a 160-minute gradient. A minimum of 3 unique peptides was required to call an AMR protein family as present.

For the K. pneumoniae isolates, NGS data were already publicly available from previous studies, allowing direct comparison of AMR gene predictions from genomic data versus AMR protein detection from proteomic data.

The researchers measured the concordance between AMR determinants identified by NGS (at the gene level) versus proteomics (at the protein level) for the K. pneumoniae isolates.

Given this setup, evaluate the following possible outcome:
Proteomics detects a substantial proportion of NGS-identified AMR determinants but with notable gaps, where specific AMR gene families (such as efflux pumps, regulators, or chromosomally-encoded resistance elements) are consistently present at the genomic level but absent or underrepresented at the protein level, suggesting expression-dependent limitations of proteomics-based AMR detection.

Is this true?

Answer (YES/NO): NO